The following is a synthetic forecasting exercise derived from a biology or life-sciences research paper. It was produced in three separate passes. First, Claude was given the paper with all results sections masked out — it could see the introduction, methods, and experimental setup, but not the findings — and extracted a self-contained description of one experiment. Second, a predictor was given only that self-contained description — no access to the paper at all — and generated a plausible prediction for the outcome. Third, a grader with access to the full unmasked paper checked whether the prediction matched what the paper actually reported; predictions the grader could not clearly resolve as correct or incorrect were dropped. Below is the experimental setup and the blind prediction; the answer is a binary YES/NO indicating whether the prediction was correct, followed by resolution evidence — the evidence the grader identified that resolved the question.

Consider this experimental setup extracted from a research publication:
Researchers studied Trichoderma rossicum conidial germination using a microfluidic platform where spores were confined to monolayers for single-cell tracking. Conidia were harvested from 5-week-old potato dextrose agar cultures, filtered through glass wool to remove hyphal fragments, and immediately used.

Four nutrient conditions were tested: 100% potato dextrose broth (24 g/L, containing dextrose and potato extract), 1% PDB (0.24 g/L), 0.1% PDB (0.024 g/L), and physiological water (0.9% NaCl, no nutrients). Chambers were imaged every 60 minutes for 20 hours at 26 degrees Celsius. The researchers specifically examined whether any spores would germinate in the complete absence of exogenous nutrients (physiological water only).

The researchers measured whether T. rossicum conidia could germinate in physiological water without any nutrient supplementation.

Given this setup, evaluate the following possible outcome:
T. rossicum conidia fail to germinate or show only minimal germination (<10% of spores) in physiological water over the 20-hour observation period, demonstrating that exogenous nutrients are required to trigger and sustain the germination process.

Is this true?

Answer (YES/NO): YES